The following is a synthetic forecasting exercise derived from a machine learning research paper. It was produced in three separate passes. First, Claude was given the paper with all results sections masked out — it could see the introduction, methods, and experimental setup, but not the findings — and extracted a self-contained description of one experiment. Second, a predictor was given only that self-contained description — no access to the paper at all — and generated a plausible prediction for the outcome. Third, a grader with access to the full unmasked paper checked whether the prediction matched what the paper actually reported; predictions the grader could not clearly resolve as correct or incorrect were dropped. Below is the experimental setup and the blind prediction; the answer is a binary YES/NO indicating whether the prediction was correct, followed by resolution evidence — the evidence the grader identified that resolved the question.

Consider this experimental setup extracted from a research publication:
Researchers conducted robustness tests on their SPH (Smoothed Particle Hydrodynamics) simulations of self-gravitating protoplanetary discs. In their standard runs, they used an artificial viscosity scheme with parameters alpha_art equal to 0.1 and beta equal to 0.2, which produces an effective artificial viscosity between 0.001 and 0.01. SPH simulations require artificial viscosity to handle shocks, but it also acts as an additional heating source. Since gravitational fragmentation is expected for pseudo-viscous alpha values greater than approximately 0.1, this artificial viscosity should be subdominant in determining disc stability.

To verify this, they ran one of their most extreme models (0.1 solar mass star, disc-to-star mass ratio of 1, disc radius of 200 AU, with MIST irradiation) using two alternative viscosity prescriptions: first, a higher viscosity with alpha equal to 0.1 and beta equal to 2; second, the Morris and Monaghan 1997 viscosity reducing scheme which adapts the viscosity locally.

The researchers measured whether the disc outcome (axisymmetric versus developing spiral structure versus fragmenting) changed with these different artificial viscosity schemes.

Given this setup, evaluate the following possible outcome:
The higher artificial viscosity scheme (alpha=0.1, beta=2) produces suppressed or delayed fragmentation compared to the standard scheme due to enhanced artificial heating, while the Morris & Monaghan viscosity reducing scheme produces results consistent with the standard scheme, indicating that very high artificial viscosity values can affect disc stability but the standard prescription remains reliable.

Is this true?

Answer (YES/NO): NO